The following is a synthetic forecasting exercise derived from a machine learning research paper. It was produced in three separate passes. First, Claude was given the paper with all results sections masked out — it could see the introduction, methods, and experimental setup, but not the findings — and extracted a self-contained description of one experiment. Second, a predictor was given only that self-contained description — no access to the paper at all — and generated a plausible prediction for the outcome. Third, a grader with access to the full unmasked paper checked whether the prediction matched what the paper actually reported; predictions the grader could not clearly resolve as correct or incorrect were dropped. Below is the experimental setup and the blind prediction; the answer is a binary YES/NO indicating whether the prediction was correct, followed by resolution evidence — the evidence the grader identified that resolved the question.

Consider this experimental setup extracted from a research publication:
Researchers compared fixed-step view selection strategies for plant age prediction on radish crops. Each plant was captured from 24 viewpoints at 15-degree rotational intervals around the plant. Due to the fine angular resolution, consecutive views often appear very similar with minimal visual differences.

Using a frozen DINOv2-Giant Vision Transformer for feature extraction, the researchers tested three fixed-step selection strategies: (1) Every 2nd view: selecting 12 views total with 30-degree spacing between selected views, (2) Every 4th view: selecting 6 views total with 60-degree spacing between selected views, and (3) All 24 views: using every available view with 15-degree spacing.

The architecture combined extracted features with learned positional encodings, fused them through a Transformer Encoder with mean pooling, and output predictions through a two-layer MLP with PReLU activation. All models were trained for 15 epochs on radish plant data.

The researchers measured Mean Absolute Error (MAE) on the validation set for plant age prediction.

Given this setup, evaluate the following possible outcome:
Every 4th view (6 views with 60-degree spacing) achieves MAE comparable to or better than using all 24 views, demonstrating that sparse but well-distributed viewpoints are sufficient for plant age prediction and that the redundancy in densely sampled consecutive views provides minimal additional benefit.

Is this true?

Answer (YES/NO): YES